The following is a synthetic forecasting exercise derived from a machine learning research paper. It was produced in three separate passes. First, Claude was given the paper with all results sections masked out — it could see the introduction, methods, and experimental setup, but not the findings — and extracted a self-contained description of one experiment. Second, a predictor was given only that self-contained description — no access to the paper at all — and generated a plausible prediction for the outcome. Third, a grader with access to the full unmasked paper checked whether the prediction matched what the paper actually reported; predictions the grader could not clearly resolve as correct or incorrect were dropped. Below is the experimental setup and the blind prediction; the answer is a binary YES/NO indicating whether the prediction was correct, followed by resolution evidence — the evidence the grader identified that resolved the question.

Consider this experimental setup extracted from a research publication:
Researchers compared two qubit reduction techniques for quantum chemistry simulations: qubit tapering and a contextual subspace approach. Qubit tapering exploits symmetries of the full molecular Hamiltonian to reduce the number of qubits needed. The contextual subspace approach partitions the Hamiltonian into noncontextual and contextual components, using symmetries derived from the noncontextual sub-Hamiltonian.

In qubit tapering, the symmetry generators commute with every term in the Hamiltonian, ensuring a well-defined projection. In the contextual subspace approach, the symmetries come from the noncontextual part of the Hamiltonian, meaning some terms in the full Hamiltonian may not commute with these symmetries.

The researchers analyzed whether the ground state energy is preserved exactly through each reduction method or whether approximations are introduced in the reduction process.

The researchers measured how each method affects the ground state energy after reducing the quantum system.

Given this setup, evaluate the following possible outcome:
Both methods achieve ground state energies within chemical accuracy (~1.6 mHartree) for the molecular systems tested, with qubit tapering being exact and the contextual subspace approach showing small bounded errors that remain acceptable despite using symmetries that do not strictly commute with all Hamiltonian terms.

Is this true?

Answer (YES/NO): YES